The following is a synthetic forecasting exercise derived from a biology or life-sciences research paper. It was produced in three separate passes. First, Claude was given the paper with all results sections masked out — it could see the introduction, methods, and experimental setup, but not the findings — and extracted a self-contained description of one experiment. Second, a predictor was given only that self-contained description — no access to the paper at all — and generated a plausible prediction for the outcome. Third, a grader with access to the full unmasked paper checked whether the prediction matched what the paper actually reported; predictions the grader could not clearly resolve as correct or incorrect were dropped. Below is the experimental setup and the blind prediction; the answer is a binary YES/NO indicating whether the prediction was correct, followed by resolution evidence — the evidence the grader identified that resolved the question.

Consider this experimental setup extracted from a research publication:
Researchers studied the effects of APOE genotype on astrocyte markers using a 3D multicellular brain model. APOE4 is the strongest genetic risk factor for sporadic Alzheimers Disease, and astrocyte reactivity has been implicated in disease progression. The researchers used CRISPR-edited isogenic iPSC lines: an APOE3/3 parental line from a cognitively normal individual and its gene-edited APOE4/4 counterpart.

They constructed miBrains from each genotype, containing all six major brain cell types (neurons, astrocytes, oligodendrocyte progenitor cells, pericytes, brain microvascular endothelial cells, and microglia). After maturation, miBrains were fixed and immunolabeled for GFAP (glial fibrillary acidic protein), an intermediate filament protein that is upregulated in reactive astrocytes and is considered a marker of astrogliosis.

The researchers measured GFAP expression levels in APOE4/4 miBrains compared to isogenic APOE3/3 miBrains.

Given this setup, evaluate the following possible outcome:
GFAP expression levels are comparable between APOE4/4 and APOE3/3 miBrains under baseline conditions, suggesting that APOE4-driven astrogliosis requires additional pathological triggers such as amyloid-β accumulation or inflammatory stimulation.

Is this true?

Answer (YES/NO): NO